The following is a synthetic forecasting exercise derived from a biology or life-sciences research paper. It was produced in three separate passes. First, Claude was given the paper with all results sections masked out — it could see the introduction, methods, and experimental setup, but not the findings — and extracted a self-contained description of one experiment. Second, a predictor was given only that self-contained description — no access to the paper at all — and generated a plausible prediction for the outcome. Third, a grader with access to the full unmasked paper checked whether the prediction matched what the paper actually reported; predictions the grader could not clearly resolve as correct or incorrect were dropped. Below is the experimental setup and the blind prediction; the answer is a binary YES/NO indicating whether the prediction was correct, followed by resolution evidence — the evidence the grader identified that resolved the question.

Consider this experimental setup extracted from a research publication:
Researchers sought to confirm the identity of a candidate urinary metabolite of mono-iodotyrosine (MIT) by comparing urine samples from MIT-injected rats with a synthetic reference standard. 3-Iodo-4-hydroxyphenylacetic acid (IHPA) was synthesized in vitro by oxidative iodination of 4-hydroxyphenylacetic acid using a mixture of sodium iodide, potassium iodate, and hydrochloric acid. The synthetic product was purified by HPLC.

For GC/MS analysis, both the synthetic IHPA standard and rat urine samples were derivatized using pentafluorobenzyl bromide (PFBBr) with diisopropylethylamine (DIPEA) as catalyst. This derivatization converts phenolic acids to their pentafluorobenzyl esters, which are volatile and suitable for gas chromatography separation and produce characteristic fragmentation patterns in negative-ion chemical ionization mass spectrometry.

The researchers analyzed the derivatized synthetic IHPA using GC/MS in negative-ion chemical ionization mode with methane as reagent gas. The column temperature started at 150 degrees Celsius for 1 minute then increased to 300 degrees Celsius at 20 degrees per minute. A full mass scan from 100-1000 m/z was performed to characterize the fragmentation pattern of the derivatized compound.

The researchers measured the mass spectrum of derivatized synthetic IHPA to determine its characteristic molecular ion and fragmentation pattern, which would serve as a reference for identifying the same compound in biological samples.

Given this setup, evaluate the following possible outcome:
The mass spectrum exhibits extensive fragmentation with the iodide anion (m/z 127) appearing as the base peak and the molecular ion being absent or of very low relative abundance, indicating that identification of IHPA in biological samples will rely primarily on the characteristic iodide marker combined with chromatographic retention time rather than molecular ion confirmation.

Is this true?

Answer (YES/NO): NO